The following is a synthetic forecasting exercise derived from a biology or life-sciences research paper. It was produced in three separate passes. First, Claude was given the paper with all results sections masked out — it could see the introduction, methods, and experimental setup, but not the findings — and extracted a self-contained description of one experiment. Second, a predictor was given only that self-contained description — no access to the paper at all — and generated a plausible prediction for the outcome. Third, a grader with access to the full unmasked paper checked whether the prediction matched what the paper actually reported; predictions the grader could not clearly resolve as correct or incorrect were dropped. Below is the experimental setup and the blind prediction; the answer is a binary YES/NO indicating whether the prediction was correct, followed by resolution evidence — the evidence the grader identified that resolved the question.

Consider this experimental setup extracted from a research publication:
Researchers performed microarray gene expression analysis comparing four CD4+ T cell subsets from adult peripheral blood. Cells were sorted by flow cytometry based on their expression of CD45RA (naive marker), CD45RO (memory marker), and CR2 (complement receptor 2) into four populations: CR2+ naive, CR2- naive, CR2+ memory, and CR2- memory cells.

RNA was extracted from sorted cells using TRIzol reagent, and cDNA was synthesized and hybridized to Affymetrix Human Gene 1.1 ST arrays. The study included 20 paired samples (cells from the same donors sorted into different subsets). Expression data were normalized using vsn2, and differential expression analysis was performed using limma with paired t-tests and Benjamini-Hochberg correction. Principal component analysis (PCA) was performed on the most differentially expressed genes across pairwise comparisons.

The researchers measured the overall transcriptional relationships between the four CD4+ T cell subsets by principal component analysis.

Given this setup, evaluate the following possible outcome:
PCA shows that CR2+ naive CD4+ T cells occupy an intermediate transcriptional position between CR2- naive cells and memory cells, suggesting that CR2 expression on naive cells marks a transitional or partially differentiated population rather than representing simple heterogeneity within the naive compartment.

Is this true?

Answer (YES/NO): NO